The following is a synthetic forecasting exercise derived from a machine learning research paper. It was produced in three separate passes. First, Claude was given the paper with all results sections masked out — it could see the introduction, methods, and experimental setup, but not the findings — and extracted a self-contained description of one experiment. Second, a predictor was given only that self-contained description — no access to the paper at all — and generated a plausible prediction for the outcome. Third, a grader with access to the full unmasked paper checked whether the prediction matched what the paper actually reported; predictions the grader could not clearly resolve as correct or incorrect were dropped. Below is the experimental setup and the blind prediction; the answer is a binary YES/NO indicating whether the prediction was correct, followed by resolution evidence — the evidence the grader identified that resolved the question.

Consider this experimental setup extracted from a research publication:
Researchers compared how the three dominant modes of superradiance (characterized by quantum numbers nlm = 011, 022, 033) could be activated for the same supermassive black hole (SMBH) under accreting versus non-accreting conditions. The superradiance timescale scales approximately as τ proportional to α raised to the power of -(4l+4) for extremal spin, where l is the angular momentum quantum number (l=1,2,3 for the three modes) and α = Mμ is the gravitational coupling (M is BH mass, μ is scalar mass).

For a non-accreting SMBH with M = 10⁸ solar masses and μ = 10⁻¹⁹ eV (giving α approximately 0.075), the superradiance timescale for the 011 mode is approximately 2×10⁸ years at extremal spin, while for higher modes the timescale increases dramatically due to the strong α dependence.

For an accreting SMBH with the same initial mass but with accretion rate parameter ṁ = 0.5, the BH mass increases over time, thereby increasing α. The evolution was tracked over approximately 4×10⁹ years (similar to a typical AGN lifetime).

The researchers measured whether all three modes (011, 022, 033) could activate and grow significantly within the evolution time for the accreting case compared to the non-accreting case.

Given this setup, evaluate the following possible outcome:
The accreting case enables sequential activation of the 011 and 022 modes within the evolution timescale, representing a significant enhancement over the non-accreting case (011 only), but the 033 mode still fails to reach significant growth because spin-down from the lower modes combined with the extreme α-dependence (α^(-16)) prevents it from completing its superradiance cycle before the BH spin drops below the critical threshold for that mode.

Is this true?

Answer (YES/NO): NO